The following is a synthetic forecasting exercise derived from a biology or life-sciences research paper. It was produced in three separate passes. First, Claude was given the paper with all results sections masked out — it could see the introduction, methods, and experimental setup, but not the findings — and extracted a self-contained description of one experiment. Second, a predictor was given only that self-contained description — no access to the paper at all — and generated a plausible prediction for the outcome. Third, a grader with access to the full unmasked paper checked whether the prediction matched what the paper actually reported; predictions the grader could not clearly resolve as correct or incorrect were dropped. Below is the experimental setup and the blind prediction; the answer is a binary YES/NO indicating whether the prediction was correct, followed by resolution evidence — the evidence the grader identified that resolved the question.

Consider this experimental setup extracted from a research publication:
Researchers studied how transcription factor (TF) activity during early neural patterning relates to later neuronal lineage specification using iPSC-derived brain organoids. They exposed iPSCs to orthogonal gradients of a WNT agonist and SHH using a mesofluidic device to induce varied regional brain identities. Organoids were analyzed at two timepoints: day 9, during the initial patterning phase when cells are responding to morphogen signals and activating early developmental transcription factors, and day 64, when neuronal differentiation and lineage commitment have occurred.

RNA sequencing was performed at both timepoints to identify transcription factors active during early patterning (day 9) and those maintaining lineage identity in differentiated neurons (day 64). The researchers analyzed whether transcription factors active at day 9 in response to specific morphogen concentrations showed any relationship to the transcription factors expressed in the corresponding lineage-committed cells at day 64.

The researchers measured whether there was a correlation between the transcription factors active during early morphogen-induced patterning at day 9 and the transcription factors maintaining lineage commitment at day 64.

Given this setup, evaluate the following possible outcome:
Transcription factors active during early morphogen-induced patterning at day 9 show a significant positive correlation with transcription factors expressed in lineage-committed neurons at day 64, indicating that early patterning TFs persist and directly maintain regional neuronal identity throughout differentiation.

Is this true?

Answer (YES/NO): YES